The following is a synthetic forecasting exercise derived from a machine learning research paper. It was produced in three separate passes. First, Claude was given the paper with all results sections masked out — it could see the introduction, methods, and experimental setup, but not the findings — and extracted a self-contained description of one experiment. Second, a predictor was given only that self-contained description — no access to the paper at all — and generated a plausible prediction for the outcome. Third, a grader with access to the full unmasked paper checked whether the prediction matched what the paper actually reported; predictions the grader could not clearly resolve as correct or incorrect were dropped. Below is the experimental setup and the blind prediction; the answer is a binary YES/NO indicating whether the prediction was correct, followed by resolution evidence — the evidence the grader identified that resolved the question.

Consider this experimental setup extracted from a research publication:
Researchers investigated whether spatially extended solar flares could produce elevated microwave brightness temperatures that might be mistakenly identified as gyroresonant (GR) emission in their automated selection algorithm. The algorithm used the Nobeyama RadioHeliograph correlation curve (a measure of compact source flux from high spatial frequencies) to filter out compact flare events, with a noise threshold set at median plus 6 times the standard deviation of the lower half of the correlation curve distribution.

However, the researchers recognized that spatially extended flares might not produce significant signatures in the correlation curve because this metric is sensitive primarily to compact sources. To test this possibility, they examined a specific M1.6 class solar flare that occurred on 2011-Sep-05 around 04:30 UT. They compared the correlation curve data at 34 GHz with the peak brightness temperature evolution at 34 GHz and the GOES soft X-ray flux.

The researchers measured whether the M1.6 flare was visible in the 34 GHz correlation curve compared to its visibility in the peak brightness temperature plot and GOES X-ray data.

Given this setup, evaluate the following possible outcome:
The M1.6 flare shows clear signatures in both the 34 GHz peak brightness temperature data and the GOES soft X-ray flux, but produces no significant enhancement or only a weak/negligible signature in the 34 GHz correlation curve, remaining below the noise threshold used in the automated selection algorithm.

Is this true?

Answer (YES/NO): YES